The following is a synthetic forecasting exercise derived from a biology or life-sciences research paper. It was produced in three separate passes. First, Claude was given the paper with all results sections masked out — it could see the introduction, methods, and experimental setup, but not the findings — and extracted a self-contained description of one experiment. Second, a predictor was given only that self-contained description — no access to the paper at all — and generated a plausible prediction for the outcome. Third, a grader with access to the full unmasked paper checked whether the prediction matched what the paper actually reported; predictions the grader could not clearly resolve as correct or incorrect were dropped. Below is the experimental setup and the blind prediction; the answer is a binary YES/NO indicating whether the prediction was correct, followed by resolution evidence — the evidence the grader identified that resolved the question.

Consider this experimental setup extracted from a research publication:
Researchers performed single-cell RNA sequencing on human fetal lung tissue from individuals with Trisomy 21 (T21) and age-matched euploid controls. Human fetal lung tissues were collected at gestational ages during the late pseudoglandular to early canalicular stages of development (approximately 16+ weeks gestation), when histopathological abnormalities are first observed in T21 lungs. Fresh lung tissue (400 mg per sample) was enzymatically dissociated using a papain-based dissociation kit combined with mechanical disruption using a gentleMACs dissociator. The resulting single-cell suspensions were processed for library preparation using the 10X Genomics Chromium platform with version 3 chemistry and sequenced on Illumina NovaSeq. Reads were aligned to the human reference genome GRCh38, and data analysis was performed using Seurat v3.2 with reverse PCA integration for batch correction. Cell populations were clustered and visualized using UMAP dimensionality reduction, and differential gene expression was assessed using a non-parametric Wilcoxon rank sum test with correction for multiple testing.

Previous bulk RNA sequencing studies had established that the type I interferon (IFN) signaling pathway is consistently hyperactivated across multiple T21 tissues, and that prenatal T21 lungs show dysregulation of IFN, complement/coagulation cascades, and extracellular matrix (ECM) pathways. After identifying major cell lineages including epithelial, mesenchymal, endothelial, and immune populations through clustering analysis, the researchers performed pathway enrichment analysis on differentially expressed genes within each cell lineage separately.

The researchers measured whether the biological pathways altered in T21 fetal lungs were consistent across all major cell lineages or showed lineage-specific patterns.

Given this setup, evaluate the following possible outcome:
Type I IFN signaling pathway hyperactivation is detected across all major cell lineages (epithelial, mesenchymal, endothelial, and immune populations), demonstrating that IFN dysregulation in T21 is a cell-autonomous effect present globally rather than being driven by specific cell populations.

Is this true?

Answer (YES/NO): NO